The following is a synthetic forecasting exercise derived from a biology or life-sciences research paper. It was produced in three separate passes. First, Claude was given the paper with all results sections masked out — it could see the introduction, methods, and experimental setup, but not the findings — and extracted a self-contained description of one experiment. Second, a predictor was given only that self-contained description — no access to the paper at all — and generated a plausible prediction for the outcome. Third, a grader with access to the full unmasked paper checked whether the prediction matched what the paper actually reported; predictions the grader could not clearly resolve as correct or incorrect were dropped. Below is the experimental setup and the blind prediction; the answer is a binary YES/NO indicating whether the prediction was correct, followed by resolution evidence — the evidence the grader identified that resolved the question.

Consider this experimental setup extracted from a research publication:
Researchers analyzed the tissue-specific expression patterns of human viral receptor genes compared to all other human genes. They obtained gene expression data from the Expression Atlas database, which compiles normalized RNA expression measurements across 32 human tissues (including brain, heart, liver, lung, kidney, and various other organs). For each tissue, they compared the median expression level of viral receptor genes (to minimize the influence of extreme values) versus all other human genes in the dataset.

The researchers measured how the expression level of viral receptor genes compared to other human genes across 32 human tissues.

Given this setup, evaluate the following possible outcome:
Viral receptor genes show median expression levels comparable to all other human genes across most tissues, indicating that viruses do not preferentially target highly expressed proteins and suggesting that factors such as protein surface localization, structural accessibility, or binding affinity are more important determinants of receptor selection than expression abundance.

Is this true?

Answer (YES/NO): NO